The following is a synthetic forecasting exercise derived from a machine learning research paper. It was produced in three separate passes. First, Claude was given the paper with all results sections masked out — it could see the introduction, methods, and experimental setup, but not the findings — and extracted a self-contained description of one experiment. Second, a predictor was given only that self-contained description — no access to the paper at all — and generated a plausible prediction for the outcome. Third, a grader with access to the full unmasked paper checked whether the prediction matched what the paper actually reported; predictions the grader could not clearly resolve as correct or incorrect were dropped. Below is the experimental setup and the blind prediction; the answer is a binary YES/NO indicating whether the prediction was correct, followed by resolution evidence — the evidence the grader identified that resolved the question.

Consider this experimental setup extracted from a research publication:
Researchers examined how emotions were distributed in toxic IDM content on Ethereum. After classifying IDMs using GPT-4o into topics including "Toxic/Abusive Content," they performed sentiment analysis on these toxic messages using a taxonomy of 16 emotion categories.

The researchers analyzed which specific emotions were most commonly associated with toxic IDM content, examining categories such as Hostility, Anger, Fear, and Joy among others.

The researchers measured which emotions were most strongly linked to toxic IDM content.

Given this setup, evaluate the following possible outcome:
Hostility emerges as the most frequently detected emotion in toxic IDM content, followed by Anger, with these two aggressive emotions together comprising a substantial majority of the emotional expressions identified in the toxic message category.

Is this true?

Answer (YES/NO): YES